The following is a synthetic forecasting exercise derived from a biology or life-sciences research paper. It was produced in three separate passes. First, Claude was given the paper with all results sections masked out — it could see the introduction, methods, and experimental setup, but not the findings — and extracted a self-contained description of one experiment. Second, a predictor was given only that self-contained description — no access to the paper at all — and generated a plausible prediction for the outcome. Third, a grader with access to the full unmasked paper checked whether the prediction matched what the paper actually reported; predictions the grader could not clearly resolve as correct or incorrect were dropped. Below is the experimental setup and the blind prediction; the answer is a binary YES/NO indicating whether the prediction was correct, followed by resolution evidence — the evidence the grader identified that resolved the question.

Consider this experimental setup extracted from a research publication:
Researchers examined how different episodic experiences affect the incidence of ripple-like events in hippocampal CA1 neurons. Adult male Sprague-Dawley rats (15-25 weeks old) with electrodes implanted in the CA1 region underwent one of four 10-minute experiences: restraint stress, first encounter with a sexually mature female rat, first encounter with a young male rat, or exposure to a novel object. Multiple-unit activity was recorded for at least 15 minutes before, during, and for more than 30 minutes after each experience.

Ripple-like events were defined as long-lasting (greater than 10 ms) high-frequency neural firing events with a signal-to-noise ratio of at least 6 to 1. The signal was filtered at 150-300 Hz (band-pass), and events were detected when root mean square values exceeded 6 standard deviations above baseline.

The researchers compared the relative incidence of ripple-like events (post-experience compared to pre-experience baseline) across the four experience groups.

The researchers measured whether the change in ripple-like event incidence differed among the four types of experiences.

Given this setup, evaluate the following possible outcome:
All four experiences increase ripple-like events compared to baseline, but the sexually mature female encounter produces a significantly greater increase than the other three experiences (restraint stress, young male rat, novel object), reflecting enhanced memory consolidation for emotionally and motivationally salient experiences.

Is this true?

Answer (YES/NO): NO